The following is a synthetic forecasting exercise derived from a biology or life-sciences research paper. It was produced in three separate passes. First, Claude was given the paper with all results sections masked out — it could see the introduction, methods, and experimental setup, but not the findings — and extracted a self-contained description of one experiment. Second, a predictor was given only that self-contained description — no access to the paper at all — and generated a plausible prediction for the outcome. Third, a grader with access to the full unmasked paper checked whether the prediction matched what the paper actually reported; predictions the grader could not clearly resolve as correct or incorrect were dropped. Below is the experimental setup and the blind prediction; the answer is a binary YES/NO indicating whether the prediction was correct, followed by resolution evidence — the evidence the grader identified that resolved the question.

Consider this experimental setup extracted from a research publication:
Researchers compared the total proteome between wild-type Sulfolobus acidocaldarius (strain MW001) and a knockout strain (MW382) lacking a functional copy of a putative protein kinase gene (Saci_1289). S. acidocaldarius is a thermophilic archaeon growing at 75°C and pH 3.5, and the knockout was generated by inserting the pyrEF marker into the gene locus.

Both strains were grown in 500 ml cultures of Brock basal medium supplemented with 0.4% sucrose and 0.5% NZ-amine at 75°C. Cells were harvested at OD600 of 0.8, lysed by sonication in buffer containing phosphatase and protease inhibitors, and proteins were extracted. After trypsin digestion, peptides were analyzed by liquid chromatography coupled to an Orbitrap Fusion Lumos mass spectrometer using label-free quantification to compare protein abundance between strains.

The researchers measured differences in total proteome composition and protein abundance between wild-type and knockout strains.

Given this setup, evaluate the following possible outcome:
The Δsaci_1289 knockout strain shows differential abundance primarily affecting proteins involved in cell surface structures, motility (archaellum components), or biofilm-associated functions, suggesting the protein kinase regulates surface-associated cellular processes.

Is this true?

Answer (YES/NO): NO